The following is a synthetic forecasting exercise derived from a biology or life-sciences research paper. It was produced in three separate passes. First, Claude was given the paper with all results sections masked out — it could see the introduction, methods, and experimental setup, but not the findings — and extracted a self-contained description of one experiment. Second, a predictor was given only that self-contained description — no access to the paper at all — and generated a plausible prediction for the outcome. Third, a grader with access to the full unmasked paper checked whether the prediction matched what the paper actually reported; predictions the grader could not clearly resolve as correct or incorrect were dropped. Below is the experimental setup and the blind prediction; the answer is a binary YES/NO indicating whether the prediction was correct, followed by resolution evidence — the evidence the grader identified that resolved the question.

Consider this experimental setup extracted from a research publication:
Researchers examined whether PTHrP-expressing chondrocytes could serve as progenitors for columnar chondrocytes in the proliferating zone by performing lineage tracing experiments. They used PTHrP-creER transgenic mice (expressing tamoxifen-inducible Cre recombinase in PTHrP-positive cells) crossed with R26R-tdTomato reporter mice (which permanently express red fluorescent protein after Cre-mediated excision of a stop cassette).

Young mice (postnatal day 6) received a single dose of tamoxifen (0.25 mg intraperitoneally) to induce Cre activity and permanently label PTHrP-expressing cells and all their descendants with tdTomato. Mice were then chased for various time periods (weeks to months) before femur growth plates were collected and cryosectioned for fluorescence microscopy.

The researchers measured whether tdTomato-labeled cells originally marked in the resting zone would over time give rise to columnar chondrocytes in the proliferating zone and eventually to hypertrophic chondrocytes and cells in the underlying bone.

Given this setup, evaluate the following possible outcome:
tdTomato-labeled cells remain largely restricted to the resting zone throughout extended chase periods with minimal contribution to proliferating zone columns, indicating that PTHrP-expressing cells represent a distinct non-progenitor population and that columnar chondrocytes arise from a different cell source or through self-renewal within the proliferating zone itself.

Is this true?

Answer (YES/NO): NO